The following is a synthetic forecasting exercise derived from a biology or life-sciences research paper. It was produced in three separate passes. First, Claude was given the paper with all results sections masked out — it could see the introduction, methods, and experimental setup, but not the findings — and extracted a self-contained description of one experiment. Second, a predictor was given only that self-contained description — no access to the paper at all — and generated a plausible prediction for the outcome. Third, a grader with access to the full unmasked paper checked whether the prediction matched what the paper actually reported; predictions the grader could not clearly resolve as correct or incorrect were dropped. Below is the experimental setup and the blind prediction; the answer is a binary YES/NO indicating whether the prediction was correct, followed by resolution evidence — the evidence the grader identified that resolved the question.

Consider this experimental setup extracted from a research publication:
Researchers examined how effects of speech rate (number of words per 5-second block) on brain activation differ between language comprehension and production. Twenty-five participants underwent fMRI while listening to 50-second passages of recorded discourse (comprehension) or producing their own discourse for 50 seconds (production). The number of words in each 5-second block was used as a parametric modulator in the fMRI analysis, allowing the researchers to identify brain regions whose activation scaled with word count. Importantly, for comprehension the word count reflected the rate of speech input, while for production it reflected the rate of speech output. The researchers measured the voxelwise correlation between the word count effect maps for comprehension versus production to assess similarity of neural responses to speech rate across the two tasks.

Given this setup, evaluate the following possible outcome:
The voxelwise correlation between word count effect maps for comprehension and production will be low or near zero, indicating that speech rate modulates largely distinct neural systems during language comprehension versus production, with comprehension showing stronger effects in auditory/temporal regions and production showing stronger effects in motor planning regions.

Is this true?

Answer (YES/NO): NO